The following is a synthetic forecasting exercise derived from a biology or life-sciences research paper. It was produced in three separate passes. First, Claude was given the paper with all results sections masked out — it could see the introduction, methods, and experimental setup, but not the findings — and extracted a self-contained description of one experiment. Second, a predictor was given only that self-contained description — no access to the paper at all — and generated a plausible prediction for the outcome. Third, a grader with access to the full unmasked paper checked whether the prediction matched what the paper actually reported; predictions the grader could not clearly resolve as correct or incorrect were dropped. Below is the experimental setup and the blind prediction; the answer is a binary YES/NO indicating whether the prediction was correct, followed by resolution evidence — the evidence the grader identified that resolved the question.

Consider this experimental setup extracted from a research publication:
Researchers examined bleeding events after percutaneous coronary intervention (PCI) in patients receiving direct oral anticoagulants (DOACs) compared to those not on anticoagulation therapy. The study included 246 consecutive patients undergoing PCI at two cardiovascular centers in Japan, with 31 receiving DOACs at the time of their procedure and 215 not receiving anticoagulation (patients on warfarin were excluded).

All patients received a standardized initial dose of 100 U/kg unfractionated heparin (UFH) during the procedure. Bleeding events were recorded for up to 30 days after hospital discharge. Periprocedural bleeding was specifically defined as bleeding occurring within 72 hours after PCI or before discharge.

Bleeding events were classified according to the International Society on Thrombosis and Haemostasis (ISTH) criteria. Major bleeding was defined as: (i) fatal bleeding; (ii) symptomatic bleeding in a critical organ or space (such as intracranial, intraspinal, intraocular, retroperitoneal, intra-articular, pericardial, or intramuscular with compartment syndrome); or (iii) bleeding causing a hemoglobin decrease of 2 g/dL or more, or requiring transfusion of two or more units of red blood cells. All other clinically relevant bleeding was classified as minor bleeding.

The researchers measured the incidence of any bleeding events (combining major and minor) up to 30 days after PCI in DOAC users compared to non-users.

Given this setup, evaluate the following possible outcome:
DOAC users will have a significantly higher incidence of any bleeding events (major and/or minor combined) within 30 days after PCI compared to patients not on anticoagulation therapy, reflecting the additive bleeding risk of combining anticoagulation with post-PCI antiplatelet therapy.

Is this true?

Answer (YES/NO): YES